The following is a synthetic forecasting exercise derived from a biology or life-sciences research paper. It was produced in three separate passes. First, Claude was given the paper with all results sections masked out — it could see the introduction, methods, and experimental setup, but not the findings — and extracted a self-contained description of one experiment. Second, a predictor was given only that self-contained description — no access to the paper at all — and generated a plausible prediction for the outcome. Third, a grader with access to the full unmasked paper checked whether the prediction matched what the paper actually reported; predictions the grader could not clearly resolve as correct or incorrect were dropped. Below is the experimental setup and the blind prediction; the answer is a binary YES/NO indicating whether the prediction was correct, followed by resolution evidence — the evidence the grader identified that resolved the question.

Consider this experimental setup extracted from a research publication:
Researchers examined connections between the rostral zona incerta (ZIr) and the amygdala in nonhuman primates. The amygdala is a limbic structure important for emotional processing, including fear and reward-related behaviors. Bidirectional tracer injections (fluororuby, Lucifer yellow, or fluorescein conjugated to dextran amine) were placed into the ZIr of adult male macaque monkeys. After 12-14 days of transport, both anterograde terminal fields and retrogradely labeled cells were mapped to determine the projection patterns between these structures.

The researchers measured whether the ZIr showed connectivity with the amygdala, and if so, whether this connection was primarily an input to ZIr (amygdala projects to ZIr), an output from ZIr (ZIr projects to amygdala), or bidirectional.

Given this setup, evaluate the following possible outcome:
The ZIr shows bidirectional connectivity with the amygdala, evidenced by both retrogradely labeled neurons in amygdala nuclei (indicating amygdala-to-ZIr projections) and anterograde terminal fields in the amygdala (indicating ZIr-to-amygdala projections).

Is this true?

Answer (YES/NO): NO